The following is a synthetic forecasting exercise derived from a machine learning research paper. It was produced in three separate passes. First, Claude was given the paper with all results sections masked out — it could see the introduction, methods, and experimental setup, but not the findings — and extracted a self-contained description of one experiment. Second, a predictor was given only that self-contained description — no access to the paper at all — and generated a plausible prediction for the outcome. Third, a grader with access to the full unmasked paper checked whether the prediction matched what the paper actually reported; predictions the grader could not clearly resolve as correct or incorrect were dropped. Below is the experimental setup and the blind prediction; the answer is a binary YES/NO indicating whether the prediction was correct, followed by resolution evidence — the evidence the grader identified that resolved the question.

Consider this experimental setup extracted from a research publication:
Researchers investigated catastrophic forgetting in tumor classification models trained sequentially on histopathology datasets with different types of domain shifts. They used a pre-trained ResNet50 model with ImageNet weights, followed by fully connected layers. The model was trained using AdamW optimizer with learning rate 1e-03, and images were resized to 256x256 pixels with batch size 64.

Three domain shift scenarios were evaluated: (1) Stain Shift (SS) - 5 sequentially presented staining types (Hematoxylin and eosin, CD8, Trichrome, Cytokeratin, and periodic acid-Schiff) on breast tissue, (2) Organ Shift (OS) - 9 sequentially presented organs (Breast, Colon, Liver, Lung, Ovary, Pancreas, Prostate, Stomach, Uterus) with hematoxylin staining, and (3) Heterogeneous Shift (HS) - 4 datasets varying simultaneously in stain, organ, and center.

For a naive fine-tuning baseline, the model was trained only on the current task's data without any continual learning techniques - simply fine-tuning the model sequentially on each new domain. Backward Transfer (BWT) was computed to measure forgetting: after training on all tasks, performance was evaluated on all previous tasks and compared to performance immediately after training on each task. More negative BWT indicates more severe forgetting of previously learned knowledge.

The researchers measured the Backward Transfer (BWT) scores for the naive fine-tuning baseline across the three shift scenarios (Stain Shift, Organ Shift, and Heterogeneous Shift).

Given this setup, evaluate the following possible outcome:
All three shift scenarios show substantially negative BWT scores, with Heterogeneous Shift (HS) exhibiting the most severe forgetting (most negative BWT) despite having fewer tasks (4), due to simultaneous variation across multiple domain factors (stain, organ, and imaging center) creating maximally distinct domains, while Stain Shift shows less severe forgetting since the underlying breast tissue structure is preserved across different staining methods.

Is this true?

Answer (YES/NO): NO